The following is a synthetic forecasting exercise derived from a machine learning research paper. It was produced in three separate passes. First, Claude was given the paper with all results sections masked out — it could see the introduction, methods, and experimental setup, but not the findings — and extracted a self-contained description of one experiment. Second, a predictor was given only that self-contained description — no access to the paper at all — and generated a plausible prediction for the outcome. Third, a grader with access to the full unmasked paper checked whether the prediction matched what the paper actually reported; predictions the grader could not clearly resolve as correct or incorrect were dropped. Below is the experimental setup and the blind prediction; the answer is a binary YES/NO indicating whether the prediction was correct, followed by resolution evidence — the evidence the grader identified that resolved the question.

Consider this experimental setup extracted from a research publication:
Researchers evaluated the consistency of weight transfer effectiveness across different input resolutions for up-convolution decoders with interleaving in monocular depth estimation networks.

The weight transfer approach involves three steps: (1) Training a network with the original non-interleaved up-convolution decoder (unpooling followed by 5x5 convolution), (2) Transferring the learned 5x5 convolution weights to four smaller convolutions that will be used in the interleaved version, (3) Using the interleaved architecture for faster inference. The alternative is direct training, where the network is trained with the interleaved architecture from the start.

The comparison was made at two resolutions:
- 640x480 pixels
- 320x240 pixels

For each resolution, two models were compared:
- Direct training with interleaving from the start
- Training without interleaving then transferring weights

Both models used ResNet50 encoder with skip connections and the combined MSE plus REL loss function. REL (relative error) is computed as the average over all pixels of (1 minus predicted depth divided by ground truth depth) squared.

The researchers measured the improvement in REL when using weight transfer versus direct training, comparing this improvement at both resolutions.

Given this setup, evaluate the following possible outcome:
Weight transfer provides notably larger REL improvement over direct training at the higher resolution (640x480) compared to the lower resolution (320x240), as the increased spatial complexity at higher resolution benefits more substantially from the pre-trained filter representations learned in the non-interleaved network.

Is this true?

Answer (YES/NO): NO